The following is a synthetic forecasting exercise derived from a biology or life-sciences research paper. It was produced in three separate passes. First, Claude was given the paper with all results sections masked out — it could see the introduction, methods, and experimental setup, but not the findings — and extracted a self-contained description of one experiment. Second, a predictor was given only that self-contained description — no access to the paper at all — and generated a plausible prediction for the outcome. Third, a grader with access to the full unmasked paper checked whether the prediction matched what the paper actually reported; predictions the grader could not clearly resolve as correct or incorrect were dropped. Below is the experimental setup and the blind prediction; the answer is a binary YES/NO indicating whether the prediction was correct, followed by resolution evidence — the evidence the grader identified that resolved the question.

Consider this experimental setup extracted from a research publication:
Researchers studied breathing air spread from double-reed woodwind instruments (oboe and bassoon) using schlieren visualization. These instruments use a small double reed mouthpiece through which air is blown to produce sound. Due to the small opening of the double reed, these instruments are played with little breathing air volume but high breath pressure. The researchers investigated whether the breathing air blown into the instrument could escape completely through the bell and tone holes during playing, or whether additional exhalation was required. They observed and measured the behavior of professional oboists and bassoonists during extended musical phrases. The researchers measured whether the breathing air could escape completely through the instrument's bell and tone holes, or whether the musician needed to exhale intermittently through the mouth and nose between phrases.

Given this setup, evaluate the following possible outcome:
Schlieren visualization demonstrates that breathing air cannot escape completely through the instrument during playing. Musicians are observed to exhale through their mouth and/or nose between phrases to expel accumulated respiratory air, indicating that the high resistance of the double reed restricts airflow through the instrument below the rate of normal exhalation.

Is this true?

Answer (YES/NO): YES